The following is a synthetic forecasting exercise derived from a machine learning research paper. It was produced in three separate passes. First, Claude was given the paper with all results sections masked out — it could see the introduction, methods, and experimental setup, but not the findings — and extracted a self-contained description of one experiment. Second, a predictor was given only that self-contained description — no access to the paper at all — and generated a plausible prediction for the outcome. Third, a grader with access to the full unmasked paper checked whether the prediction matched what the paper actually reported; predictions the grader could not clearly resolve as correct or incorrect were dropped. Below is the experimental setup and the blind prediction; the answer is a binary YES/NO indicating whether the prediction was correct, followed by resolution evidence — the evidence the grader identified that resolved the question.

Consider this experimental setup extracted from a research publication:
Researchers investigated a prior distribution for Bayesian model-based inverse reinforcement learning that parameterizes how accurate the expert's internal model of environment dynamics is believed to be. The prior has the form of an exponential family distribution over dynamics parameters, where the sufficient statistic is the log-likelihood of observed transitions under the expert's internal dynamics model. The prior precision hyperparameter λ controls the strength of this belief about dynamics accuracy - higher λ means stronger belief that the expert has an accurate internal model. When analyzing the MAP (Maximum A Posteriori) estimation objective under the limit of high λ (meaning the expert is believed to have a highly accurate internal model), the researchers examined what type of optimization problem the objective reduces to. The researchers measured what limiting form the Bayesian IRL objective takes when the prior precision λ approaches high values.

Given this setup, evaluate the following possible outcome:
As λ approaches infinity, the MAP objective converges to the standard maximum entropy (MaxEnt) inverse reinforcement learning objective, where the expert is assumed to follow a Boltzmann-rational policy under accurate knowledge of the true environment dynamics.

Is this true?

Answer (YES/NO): NO